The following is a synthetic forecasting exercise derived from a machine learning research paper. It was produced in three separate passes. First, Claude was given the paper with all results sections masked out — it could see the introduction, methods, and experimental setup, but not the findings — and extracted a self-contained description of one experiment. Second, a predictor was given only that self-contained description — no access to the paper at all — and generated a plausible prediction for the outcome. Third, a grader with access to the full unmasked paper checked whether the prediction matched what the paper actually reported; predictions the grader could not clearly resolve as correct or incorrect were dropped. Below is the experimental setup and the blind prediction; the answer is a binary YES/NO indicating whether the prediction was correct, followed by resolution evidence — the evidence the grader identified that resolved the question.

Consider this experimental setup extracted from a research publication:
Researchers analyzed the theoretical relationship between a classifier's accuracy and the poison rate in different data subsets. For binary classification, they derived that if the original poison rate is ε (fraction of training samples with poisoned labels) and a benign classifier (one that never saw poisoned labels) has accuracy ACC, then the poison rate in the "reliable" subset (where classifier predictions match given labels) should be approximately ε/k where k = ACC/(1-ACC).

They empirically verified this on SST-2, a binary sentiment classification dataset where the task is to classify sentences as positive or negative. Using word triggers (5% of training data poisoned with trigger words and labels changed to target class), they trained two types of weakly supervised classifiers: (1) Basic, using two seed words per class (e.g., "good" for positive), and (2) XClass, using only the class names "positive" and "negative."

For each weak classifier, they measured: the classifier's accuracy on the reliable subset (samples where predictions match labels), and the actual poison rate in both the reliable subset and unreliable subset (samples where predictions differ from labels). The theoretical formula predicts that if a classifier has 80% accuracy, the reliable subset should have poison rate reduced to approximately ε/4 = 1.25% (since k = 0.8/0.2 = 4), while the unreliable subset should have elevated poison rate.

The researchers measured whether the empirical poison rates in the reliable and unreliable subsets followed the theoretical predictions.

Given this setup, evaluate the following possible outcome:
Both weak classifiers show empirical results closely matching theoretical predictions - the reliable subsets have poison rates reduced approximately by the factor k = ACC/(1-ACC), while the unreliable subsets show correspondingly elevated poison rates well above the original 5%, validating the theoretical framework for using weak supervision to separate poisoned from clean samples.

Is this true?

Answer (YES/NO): NO